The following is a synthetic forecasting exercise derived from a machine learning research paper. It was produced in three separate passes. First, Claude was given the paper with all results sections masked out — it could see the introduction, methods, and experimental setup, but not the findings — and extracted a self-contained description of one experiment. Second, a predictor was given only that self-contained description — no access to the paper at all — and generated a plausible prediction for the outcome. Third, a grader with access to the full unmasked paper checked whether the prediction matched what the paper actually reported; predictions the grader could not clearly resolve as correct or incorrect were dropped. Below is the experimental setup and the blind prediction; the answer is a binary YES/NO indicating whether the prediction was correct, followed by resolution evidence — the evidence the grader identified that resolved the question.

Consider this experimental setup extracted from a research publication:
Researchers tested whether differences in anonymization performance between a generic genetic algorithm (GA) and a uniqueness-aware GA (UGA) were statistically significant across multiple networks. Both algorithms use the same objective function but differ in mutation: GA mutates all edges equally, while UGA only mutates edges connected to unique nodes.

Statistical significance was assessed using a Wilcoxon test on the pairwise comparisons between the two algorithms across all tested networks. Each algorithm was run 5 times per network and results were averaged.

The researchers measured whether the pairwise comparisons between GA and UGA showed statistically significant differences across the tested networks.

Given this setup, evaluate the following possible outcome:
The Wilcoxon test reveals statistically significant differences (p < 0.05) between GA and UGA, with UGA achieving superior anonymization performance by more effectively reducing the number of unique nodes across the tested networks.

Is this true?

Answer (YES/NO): NO